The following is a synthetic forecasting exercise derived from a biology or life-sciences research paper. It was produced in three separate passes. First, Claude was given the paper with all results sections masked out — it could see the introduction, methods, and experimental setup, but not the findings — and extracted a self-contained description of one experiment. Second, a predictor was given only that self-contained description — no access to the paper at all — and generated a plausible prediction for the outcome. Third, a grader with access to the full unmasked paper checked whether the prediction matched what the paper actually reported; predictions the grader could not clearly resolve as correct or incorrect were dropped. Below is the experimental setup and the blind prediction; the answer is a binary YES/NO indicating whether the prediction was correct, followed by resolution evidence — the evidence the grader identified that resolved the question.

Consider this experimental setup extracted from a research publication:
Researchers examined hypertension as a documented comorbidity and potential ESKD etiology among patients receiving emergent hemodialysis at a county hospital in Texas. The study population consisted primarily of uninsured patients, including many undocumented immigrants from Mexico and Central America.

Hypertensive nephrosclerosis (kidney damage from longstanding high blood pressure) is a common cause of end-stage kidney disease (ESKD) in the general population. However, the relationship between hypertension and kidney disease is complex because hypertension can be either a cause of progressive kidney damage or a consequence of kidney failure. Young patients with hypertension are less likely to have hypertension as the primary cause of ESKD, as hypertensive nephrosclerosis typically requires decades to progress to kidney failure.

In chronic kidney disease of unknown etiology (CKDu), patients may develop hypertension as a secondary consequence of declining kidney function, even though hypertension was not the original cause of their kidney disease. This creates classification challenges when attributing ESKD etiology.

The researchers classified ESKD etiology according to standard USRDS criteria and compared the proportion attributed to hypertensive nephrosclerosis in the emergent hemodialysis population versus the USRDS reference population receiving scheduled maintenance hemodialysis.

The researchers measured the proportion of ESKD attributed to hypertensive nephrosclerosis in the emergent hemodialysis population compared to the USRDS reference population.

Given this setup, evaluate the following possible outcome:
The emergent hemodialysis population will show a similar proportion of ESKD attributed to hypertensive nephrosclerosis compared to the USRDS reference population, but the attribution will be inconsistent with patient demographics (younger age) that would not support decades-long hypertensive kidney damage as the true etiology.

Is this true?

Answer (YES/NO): NO